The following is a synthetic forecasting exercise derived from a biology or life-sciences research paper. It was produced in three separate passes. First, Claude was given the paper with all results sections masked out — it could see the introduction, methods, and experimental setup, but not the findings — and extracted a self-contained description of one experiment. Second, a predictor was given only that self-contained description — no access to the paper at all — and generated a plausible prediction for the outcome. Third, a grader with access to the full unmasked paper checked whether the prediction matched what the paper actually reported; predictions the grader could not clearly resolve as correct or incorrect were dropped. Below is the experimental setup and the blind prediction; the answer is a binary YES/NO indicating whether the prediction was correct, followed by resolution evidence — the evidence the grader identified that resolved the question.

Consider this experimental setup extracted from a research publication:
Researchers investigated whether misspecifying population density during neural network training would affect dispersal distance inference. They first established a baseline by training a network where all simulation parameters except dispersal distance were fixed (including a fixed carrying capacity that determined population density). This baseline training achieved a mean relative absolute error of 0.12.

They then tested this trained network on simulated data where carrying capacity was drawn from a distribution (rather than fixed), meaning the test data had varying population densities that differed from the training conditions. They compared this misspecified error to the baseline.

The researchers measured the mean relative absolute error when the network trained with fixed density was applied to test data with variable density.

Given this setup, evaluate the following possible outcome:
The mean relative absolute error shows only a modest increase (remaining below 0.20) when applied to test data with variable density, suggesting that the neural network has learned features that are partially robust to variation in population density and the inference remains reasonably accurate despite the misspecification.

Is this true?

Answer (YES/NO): NO